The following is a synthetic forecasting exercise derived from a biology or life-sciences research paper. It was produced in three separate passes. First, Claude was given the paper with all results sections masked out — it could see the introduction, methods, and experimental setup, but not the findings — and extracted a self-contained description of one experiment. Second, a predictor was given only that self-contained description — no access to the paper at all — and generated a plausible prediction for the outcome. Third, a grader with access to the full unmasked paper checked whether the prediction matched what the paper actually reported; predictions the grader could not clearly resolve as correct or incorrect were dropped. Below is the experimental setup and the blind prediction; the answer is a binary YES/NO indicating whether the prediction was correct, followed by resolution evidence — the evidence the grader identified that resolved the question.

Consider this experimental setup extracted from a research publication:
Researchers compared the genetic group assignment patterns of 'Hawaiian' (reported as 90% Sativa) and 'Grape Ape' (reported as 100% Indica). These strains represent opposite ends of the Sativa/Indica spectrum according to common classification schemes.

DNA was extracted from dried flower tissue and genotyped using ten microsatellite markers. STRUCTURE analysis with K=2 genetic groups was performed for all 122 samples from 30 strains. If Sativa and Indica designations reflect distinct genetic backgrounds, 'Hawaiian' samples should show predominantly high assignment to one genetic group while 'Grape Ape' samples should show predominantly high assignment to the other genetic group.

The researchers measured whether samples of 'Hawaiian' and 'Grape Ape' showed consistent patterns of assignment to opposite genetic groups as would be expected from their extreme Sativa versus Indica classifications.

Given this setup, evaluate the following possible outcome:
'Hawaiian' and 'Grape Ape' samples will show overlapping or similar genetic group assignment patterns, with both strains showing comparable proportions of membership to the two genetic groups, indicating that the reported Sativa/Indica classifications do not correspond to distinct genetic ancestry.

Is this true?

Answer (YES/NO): YES